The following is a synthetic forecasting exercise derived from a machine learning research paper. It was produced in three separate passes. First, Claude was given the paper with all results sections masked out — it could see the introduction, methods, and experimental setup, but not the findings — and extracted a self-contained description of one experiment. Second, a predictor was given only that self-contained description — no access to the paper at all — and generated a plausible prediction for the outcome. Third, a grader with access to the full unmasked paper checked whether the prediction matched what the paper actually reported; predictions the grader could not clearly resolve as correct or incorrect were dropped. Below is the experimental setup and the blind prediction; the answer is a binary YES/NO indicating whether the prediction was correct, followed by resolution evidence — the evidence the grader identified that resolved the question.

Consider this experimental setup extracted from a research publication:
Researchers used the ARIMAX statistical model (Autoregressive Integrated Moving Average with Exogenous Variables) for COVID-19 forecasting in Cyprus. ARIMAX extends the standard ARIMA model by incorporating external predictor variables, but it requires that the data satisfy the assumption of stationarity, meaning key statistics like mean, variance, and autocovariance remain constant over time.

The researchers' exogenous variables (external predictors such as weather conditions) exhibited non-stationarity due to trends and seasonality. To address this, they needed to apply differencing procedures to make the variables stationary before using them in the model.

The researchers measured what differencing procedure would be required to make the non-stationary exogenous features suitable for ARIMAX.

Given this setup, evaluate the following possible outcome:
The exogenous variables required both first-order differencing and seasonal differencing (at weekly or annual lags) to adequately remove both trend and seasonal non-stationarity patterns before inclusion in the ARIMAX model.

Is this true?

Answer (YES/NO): YES